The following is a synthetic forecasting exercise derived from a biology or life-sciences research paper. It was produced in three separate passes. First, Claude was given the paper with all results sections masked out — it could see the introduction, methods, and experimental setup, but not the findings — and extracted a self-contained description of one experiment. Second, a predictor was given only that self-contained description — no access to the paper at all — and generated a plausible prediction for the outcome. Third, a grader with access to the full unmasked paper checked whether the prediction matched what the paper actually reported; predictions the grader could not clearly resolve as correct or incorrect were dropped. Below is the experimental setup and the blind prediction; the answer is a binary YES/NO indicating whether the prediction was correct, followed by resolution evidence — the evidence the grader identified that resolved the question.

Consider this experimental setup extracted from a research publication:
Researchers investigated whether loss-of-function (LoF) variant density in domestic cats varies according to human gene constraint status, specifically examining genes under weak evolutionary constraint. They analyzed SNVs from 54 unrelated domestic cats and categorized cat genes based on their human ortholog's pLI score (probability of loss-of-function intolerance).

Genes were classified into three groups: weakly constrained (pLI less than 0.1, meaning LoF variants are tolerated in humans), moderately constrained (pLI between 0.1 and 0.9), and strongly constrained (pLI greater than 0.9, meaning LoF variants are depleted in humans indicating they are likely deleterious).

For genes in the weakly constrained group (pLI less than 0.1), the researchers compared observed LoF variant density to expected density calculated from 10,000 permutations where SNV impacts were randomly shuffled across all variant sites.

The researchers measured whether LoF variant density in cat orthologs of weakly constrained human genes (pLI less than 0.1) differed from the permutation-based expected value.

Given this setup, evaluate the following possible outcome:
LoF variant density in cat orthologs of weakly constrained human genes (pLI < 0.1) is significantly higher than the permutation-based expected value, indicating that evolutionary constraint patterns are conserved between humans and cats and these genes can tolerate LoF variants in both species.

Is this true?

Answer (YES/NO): NO